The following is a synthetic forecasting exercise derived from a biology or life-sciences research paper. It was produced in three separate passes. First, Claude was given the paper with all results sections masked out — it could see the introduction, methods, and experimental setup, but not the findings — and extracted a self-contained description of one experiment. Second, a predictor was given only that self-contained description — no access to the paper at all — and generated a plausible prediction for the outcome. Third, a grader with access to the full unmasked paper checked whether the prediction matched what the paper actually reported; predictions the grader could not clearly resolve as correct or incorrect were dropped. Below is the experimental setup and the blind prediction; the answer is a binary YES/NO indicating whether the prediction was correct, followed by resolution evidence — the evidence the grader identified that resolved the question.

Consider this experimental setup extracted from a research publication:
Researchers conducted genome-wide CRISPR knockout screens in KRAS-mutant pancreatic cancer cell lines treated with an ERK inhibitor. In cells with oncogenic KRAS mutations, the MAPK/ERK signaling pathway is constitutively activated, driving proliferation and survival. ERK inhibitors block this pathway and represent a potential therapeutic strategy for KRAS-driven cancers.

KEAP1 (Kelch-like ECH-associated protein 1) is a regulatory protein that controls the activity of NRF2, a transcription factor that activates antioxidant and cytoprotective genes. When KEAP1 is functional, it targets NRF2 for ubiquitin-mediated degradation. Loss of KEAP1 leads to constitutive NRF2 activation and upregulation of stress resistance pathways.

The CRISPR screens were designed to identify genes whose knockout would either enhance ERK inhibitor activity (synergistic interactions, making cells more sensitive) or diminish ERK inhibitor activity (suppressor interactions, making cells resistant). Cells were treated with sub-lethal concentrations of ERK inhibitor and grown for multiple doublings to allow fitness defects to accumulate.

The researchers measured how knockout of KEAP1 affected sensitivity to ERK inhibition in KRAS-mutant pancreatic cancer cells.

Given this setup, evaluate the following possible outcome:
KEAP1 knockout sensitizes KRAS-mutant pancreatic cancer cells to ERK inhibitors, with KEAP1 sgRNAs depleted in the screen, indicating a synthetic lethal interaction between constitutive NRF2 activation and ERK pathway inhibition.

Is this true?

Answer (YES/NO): NO